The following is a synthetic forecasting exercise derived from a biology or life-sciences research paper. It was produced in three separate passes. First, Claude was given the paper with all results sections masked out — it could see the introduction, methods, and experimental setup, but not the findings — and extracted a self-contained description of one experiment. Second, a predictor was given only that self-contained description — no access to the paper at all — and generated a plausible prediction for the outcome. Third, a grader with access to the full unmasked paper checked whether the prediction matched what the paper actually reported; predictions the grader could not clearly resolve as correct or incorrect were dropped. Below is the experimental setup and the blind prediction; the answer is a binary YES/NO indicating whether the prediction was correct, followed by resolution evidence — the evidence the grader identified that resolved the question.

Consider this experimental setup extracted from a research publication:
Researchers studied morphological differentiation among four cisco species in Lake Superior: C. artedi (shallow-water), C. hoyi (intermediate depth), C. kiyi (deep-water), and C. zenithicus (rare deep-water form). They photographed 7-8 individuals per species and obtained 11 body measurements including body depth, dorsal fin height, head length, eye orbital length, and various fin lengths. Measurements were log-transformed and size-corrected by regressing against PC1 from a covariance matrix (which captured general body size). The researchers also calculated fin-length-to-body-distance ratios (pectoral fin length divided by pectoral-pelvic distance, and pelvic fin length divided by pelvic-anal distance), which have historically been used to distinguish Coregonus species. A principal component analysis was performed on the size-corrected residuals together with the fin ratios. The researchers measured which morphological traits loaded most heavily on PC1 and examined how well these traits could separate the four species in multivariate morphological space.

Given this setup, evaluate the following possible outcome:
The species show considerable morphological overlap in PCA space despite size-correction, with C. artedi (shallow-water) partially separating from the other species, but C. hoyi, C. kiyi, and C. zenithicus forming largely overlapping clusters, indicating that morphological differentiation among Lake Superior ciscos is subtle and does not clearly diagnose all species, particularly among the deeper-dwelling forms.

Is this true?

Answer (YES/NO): NO